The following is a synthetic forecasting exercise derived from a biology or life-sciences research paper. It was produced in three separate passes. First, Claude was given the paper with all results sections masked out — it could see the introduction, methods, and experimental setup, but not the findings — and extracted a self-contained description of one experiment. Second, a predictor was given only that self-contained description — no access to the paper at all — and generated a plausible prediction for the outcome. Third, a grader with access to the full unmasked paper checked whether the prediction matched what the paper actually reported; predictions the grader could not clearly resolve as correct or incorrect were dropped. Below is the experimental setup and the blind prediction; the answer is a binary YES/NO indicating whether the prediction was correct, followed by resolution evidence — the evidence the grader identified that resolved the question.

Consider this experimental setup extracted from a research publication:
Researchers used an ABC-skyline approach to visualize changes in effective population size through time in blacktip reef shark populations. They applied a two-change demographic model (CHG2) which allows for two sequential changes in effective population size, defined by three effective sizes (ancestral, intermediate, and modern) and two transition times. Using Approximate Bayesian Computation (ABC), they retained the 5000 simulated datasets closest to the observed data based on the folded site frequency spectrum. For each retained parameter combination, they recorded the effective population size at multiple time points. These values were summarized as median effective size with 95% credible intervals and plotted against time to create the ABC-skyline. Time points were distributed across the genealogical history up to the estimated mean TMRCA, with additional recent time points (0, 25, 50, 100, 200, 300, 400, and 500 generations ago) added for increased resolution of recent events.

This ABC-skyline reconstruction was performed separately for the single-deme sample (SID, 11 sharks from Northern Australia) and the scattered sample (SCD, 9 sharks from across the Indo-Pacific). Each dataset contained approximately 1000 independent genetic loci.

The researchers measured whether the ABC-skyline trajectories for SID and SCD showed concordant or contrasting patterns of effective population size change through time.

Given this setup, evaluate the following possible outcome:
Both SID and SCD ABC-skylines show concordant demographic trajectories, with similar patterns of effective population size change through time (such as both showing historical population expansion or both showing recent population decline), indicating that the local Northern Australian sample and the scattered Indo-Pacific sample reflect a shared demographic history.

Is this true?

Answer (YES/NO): NO